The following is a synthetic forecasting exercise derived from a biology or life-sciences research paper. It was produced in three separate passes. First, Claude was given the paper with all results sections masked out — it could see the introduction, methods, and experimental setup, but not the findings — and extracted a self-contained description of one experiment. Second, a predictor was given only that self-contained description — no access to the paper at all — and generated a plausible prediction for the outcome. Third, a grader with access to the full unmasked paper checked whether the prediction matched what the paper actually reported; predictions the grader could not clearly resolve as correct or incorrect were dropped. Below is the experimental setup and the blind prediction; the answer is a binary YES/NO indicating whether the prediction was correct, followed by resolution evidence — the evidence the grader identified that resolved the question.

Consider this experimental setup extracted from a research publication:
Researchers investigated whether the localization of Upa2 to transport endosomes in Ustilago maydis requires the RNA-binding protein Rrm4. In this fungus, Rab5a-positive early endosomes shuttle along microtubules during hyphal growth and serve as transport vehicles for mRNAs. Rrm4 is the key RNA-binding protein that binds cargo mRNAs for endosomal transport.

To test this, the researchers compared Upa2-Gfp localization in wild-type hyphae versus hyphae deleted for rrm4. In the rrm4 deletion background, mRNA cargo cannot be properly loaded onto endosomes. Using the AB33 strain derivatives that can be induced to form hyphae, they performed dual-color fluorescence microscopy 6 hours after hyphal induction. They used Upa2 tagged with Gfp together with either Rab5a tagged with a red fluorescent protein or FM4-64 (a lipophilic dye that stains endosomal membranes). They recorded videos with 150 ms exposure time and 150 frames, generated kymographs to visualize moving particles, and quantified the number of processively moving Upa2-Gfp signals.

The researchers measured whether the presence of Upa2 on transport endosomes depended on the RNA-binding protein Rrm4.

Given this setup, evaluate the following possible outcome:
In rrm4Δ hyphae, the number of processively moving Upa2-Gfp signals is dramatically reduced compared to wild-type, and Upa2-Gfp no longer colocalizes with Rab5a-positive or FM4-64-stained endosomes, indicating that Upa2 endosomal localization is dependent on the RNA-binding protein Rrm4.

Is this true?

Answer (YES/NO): YES